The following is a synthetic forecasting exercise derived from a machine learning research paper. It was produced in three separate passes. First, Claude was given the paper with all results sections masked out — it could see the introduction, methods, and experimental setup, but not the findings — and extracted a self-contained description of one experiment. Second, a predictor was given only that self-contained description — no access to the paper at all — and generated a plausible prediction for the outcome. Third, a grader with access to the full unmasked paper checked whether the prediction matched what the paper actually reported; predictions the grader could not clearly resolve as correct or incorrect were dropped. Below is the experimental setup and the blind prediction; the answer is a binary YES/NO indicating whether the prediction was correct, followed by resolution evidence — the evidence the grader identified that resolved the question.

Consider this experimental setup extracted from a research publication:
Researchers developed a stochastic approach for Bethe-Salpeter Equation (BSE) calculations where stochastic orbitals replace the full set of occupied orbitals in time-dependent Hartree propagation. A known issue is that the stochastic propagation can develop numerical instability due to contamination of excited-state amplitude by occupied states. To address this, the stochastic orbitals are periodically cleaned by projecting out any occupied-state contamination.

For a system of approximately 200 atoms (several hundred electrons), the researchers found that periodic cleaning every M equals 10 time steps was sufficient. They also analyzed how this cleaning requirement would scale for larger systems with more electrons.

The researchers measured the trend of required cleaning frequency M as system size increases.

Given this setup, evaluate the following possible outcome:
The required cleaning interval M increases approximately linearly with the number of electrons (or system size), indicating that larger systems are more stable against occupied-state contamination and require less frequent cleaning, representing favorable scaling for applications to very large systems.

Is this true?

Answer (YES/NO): NO